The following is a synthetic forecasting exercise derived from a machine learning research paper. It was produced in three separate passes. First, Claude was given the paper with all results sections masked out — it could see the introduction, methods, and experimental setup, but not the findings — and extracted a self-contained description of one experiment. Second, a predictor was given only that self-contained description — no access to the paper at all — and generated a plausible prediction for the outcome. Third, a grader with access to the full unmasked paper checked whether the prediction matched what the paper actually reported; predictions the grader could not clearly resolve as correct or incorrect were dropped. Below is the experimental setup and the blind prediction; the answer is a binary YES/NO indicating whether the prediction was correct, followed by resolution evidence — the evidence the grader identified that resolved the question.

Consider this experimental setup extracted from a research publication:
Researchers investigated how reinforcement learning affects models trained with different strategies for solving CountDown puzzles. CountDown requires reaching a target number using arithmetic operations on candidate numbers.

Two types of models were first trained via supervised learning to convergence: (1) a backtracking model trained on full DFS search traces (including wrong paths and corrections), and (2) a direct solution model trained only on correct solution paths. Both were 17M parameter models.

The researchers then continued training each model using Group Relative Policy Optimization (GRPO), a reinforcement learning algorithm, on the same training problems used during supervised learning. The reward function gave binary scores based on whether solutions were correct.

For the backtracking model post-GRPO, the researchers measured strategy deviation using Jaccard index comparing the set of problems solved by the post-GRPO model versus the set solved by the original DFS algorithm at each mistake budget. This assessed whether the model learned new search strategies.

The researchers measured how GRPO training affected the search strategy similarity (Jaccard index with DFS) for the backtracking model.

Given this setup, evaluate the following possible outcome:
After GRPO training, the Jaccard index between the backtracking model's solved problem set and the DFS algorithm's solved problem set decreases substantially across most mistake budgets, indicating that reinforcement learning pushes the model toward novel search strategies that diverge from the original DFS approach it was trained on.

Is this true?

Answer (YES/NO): YES